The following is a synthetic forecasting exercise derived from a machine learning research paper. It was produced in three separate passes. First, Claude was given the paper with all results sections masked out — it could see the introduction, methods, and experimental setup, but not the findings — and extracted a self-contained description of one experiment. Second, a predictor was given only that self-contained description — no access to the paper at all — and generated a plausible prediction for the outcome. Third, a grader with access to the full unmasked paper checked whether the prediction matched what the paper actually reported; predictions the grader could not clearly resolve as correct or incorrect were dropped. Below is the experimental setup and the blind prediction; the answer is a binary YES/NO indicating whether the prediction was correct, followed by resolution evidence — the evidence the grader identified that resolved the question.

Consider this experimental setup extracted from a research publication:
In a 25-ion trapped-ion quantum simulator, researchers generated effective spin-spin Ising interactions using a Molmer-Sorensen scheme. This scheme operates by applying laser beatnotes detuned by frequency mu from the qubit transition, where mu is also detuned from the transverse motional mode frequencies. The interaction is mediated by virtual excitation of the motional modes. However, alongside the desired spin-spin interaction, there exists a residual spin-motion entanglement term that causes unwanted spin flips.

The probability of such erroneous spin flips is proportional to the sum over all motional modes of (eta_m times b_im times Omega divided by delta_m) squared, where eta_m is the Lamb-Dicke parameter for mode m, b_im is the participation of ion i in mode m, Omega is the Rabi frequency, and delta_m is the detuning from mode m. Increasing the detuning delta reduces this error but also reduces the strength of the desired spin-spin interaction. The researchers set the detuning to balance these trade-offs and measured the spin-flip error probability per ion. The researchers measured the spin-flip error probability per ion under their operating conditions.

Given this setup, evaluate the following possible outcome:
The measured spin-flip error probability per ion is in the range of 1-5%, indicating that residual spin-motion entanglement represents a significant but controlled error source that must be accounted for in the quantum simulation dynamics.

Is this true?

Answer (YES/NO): NO